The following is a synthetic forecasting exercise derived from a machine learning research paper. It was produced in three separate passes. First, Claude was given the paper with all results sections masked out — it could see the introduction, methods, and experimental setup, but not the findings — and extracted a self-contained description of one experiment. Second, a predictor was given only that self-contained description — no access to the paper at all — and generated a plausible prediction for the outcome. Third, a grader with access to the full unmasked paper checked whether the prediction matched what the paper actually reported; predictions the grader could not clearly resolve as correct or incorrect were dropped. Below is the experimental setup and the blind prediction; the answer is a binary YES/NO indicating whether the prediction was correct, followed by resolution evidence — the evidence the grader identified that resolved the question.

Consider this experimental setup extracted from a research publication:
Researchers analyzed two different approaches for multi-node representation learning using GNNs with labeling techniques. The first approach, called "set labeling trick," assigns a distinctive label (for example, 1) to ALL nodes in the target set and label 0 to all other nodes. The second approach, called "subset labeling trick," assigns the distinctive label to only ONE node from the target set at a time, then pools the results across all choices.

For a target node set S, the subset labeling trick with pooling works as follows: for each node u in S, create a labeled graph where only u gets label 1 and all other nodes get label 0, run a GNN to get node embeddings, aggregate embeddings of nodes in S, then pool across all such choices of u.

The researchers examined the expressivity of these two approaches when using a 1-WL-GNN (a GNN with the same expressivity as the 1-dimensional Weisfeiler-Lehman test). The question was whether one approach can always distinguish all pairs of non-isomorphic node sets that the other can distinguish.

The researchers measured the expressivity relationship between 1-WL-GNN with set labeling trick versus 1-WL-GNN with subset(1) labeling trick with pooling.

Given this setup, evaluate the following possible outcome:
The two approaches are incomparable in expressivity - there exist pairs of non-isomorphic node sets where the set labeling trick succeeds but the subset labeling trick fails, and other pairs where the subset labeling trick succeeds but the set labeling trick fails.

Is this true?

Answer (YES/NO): YES